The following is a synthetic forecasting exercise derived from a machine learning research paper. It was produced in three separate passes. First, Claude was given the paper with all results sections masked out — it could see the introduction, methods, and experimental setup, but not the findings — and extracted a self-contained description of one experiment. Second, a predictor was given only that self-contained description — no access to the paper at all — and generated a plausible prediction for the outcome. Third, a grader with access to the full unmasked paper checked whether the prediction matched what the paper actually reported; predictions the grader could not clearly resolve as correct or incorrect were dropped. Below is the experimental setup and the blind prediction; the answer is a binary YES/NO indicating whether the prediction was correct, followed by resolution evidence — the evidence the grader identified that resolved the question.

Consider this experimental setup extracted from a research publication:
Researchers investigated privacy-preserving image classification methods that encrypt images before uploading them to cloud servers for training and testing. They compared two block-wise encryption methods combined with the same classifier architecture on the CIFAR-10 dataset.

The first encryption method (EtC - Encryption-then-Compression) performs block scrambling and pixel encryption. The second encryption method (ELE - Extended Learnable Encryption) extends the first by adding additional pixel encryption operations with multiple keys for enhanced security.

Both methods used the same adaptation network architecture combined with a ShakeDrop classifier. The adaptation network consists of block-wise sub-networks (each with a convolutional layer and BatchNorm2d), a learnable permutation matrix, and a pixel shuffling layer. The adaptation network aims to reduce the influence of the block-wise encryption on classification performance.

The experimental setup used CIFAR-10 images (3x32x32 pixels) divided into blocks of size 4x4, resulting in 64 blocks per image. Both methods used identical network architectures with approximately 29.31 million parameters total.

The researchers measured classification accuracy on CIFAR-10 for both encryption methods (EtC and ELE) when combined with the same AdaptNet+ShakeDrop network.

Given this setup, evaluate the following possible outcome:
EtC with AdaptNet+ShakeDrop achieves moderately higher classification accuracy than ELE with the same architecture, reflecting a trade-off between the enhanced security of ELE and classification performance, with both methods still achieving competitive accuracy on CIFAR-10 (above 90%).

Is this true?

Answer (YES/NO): NO